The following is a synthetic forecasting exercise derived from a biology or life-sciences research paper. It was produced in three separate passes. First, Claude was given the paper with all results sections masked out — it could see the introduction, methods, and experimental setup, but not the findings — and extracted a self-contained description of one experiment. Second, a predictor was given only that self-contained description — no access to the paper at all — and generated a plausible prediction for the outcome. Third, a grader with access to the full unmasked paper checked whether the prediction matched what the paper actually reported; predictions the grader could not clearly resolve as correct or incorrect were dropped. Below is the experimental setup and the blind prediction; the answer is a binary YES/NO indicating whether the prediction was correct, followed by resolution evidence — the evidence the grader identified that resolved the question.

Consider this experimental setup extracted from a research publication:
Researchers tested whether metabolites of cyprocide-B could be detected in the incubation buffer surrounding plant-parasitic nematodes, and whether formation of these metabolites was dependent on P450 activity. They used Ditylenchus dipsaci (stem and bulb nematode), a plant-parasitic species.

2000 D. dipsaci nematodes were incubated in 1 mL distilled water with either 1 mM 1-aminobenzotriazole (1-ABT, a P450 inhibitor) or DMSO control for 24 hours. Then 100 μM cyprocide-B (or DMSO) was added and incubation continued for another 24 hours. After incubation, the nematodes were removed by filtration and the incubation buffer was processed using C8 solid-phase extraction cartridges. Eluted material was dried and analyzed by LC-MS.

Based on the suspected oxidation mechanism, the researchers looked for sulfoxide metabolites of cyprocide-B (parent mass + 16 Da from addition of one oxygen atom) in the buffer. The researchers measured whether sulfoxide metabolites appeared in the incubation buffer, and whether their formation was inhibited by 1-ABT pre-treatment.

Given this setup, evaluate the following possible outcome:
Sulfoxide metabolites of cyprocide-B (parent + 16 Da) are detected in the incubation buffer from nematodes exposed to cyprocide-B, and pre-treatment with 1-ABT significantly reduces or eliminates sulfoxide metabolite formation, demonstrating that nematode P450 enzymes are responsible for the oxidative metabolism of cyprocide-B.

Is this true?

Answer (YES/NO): NO